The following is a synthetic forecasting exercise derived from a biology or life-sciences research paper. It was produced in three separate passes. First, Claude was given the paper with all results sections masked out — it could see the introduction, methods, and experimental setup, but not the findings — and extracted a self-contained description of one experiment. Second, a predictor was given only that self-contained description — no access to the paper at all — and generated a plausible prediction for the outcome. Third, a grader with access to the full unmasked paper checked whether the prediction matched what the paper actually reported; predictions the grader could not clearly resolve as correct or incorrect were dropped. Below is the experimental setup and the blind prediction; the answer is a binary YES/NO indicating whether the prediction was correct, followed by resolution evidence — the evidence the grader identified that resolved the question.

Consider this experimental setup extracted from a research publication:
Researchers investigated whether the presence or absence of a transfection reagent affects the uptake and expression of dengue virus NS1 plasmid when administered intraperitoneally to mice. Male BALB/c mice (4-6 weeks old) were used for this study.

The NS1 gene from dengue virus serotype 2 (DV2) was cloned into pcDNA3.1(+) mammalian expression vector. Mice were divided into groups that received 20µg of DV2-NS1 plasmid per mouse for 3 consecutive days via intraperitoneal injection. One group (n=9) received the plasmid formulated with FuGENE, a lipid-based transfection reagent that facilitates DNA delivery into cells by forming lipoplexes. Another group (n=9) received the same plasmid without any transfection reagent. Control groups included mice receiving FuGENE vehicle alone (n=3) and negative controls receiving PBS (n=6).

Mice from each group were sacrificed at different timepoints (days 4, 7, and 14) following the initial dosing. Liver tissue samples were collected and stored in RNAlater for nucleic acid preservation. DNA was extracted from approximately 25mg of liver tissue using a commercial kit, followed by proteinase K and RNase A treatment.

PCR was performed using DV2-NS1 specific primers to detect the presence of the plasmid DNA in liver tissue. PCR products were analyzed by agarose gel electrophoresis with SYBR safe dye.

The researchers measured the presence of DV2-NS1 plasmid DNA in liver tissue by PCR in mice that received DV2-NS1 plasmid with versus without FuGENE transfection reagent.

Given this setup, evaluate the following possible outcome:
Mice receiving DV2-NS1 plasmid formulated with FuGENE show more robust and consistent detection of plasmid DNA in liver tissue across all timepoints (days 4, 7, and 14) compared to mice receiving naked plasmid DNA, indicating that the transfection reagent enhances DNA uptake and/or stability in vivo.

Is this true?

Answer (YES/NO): YES